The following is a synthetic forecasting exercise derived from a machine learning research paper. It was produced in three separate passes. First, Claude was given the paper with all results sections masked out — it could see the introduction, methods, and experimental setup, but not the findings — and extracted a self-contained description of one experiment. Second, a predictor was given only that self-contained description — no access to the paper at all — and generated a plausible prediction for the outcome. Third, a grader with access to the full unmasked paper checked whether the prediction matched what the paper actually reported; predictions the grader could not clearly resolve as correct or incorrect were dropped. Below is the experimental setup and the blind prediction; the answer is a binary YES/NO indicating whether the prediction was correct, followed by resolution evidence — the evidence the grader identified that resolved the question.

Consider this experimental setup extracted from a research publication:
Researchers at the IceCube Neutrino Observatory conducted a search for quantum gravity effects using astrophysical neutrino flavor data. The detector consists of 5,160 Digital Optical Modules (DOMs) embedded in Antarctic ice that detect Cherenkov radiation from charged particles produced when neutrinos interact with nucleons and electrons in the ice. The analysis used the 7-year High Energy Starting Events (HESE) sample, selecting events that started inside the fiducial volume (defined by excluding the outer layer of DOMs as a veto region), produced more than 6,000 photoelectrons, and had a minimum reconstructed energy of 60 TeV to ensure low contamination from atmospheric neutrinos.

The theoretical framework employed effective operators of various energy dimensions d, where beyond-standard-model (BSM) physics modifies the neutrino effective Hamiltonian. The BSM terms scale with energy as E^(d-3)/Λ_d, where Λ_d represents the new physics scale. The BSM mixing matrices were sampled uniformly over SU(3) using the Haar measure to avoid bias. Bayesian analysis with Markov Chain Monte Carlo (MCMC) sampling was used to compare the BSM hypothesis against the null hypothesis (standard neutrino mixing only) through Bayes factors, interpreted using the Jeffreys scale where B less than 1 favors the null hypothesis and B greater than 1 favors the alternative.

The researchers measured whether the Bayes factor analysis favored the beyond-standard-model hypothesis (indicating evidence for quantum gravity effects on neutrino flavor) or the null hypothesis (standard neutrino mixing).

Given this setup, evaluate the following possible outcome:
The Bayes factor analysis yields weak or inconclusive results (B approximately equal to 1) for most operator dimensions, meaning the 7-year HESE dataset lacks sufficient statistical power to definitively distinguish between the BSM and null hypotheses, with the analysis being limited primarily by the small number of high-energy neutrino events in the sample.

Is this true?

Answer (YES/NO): NO